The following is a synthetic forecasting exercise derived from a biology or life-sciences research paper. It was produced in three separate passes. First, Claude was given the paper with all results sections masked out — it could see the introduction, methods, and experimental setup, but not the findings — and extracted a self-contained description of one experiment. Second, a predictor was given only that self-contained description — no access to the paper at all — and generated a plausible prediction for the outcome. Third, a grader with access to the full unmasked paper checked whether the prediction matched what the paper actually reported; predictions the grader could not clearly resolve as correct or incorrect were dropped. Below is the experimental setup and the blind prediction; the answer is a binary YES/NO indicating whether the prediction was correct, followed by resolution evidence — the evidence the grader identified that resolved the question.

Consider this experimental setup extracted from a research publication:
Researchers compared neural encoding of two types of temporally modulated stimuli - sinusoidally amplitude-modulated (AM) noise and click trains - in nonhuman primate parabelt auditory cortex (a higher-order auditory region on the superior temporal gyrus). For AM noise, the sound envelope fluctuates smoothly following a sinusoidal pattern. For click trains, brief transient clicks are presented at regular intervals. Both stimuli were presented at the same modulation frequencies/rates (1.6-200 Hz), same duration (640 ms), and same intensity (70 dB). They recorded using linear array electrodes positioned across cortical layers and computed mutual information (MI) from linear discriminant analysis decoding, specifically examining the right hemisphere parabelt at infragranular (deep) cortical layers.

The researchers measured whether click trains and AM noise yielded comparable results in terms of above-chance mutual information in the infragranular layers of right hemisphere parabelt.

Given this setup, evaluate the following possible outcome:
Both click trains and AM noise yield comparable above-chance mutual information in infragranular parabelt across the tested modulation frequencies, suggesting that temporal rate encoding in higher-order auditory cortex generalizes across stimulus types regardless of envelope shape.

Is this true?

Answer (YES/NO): NO